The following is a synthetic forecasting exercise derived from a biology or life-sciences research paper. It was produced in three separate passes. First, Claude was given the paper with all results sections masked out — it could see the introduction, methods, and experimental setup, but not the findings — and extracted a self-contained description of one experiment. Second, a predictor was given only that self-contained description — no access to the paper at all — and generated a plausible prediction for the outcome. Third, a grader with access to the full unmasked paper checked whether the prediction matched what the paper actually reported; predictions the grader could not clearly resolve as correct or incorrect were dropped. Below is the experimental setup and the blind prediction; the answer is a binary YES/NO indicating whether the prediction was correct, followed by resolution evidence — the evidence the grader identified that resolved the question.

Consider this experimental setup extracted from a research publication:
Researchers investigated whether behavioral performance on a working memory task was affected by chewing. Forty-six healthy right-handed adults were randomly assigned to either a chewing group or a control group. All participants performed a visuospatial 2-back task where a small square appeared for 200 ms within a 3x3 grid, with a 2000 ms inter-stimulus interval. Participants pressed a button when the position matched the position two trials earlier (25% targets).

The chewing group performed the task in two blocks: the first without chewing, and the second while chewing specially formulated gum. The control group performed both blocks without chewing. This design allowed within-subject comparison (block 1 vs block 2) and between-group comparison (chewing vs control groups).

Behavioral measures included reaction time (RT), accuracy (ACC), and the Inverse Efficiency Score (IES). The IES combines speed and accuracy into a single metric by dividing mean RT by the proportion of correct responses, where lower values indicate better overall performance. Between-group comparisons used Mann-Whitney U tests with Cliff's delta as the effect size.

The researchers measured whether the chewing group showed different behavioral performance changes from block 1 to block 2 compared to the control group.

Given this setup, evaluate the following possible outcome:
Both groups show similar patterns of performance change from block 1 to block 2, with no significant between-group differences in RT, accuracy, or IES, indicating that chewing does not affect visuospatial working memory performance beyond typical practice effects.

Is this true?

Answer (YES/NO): NO